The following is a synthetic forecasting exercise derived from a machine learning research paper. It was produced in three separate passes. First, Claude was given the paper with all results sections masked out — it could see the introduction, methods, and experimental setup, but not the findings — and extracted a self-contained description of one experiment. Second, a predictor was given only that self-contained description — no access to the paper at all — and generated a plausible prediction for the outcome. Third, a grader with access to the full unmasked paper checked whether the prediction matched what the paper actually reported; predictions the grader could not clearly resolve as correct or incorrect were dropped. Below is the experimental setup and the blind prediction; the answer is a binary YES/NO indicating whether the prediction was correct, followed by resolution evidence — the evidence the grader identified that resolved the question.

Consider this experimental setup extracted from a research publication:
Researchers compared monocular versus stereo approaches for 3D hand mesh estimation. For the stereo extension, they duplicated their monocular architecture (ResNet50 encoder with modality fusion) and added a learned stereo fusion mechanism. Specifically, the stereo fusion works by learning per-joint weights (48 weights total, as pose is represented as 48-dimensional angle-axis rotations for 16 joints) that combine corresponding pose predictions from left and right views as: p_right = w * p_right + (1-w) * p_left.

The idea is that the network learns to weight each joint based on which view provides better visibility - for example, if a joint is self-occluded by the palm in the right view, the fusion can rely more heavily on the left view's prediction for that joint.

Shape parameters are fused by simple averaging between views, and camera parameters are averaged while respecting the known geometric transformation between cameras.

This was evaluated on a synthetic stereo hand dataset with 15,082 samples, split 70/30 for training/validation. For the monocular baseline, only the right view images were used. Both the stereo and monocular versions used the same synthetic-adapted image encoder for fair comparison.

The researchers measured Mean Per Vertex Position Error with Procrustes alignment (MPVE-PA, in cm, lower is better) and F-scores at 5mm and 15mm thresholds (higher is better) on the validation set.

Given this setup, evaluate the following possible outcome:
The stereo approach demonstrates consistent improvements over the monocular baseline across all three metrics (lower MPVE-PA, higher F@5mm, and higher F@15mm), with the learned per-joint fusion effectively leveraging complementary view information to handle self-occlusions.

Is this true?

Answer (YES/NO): YES